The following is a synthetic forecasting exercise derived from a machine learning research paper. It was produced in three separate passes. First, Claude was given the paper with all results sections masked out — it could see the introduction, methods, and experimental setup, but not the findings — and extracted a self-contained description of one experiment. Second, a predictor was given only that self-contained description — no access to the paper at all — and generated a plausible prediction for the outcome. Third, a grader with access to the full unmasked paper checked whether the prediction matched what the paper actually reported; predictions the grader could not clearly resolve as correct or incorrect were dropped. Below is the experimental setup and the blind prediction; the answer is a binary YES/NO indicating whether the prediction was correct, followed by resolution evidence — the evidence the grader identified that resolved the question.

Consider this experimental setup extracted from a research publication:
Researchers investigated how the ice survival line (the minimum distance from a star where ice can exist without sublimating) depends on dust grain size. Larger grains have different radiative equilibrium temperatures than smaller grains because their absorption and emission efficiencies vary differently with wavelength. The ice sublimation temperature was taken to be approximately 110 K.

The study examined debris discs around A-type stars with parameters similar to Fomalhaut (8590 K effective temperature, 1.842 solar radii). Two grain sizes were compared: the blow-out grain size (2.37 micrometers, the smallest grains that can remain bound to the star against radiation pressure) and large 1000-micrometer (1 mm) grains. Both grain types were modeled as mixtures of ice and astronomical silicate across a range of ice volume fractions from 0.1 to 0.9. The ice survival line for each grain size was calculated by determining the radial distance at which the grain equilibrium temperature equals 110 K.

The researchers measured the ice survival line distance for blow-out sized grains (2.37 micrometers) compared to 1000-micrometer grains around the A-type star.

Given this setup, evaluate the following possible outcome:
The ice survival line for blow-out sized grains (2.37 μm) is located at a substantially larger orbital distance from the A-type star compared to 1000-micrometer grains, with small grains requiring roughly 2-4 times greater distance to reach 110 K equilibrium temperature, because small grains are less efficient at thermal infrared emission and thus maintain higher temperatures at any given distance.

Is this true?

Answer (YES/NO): NO